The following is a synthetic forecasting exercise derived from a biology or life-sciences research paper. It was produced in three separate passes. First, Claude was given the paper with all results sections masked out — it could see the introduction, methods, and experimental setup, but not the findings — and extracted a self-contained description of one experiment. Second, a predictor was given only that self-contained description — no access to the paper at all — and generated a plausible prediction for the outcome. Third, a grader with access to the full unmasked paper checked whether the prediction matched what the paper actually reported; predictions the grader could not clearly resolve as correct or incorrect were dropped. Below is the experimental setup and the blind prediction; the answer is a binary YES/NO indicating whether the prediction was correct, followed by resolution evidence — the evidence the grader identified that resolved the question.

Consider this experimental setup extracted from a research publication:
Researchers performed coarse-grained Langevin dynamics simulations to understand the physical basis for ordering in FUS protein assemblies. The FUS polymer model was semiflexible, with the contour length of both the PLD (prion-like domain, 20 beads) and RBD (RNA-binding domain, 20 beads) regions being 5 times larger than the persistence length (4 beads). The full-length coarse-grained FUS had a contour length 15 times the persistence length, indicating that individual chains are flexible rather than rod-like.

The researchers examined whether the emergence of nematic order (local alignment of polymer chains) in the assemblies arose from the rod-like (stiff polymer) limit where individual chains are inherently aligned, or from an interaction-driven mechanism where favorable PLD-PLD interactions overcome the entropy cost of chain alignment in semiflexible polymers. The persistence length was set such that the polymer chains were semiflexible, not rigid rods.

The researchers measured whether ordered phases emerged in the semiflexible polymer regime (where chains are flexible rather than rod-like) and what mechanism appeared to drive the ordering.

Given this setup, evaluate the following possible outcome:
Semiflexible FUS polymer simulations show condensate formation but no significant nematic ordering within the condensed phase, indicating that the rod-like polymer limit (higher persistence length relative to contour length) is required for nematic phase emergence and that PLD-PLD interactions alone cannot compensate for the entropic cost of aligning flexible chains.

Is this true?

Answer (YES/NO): NO